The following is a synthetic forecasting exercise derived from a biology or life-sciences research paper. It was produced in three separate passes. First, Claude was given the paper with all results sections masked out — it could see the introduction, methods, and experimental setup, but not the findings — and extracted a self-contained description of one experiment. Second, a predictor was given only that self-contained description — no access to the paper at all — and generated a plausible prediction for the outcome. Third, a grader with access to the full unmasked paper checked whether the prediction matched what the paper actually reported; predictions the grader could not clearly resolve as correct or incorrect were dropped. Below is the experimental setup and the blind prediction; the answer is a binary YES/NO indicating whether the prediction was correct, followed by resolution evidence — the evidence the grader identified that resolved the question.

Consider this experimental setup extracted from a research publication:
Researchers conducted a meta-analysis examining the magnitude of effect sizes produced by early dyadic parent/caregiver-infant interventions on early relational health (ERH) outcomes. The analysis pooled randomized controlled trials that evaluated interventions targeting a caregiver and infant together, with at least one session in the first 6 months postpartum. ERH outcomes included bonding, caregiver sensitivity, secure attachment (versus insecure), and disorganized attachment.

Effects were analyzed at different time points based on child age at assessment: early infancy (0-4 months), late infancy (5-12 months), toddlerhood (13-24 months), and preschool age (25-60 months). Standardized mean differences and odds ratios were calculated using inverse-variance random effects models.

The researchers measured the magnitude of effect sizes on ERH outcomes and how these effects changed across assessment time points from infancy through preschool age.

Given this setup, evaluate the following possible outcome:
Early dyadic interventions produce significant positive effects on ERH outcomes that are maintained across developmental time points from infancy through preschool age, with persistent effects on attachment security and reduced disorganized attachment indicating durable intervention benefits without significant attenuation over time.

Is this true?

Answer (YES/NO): NO